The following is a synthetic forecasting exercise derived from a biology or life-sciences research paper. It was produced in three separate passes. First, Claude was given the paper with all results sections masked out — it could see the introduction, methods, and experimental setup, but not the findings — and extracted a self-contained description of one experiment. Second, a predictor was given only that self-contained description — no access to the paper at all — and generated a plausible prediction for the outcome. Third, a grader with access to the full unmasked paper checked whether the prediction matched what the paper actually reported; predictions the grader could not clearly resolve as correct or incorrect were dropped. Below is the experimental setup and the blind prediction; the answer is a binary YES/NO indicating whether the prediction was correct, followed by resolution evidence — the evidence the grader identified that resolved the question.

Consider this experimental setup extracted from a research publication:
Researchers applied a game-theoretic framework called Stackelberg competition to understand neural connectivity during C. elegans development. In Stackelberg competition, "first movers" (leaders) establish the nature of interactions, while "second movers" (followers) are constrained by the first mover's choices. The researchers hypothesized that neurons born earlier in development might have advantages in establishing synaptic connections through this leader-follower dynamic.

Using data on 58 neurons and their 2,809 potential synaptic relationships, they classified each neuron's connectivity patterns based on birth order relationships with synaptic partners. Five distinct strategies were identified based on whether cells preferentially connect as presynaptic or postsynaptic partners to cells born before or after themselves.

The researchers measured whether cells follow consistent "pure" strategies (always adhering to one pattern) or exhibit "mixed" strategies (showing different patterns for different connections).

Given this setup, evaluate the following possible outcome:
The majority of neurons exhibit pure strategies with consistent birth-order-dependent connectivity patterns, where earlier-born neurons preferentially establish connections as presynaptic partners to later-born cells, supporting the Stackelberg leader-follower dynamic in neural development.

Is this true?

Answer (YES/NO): NO